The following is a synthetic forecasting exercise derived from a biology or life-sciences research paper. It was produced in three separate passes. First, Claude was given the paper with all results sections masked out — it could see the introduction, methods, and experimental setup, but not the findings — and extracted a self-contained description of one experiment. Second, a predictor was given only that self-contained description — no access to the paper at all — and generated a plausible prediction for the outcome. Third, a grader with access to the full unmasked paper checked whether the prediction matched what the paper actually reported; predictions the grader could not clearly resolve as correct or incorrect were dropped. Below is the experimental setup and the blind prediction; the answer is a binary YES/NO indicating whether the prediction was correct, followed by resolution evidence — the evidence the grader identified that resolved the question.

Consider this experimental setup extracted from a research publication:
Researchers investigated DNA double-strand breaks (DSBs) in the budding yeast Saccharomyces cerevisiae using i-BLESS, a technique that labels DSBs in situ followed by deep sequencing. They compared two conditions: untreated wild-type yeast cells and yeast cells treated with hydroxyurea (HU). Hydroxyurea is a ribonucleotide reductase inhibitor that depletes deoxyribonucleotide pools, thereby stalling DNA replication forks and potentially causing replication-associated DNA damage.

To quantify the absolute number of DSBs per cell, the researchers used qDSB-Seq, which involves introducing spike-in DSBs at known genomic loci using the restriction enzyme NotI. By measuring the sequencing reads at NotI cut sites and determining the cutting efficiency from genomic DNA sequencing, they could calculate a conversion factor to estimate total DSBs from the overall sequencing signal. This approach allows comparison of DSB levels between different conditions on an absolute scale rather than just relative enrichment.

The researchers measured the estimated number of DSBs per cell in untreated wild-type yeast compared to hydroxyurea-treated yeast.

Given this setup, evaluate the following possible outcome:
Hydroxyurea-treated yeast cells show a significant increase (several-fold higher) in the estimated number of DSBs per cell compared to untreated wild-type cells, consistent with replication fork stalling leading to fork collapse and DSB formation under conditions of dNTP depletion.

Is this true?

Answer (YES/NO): YES